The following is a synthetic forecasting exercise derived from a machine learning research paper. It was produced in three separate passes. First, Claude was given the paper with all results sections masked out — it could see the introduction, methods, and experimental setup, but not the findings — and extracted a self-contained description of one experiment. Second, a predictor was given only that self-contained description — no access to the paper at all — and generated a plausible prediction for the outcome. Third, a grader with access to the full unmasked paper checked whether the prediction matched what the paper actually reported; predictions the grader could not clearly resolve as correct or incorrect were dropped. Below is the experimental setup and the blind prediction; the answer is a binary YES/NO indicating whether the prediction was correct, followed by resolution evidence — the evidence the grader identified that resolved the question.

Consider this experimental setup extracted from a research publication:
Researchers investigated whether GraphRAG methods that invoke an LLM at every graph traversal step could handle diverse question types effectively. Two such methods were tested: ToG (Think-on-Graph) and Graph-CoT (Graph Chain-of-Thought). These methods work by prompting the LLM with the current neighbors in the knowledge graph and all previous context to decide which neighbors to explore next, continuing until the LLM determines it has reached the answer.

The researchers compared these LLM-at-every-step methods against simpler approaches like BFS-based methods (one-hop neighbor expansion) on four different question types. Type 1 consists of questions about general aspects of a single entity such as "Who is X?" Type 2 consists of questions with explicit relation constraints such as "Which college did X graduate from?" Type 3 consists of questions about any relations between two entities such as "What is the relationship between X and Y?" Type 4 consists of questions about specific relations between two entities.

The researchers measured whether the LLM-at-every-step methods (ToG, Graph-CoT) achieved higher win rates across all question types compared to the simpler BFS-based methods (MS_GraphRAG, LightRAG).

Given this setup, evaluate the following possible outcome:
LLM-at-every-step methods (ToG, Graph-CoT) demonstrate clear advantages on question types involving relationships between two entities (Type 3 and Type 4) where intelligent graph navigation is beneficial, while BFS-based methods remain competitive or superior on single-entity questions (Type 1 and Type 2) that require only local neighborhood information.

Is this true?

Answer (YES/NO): NO